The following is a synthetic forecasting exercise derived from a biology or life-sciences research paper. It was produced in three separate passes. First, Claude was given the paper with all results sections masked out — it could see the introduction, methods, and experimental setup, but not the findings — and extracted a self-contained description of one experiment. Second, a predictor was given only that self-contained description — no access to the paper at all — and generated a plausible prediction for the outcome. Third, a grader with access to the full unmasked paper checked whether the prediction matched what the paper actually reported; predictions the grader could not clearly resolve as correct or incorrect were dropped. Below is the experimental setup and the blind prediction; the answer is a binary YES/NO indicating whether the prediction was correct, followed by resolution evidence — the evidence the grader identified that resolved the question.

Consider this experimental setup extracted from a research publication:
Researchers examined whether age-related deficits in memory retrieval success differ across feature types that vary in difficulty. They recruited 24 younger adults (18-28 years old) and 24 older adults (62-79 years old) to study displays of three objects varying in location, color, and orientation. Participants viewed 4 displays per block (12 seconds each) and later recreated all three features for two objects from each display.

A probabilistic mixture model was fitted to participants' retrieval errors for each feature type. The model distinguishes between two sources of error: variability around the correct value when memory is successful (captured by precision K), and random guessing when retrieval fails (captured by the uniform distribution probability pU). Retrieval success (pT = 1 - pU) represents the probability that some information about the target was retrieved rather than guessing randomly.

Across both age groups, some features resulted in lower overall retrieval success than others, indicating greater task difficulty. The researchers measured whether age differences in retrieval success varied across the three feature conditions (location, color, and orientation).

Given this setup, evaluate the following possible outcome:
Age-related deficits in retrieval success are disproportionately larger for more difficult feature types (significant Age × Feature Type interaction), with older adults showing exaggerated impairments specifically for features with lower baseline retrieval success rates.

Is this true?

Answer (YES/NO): YES